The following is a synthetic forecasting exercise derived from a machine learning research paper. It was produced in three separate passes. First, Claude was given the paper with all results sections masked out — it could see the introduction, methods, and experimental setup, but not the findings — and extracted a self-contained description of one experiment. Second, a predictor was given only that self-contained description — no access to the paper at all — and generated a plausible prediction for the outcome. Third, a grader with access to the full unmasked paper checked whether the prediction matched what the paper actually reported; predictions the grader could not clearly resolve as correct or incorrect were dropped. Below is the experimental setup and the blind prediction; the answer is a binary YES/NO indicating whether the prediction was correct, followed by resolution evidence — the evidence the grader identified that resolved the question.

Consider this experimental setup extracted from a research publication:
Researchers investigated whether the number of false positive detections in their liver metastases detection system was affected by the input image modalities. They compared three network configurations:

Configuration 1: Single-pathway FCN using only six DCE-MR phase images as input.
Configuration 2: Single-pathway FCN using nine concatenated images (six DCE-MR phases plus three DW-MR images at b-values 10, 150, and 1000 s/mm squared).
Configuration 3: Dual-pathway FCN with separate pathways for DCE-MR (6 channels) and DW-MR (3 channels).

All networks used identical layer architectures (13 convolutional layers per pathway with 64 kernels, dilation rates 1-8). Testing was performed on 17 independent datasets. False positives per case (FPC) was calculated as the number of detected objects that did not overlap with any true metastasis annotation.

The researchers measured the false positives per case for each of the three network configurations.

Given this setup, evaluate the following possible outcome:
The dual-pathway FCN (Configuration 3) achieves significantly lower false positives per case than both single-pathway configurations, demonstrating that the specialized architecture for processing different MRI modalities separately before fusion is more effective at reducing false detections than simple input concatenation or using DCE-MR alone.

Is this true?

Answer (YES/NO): YES